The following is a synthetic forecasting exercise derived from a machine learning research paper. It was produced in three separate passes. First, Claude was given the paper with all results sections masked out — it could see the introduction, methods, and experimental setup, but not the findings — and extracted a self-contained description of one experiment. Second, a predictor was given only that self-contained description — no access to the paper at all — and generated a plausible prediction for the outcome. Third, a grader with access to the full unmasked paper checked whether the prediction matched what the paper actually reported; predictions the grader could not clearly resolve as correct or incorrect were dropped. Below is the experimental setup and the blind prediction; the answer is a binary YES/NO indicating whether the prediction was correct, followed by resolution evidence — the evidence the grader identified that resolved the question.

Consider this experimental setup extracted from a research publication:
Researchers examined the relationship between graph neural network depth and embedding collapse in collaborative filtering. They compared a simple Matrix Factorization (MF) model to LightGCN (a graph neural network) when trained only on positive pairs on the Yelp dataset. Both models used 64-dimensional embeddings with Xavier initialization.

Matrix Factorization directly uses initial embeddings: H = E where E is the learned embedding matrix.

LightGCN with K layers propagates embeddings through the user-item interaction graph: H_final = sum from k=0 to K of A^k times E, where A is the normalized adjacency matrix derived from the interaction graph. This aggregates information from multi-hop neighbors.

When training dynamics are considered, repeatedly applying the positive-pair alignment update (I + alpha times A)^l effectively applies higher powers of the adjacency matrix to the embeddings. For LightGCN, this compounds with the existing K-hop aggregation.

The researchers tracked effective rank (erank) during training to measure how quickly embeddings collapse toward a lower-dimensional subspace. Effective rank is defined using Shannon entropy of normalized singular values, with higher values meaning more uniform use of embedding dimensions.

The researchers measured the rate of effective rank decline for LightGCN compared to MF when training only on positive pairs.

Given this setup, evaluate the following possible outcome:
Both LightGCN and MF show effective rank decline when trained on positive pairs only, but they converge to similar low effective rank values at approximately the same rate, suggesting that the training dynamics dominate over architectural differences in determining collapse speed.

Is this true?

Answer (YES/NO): NO